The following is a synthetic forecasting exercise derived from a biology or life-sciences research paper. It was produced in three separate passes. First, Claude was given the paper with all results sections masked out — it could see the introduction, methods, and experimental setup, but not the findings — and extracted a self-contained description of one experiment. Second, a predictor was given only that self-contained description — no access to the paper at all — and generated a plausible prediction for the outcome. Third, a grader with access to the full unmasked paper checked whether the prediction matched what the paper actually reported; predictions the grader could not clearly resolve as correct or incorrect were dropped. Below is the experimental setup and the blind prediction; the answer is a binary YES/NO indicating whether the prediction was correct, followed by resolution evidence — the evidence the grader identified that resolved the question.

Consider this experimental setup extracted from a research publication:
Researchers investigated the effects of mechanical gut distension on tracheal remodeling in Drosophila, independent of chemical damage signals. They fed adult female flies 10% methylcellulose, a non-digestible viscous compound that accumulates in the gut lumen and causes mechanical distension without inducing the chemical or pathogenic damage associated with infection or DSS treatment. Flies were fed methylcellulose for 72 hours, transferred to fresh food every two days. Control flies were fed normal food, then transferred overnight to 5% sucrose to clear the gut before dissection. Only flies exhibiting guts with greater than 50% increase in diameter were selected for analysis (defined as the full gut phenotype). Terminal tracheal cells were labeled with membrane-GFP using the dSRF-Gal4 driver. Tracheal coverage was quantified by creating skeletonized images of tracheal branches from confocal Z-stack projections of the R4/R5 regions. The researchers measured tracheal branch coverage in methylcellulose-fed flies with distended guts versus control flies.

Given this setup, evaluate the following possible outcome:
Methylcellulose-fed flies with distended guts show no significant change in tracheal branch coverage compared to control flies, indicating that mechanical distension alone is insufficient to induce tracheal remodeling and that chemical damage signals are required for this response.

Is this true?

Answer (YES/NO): NO